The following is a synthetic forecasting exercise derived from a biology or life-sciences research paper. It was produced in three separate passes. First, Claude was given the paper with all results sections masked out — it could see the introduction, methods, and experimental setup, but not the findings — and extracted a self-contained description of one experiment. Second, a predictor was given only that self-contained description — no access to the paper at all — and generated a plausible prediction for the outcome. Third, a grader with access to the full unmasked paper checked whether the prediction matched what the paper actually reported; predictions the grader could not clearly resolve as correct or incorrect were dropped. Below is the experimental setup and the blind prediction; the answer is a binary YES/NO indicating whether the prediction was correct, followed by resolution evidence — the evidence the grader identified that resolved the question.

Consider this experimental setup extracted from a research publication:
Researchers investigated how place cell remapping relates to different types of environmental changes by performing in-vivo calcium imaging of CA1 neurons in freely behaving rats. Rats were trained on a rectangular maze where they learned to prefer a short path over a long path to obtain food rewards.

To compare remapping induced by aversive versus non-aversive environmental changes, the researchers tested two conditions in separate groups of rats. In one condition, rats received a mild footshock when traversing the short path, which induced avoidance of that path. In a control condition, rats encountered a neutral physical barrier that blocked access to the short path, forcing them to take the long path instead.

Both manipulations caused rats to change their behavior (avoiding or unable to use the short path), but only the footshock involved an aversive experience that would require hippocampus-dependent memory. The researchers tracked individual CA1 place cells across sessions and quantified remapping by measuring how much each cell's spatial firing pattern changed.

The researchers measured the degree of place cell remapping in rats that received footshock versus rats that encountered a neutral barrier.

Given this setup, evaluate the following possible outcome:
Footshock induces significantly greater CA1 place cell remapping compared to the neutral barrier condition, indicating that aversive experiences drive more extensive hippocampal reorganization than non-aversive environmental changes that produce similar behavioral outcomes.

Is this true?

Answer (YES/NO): YES